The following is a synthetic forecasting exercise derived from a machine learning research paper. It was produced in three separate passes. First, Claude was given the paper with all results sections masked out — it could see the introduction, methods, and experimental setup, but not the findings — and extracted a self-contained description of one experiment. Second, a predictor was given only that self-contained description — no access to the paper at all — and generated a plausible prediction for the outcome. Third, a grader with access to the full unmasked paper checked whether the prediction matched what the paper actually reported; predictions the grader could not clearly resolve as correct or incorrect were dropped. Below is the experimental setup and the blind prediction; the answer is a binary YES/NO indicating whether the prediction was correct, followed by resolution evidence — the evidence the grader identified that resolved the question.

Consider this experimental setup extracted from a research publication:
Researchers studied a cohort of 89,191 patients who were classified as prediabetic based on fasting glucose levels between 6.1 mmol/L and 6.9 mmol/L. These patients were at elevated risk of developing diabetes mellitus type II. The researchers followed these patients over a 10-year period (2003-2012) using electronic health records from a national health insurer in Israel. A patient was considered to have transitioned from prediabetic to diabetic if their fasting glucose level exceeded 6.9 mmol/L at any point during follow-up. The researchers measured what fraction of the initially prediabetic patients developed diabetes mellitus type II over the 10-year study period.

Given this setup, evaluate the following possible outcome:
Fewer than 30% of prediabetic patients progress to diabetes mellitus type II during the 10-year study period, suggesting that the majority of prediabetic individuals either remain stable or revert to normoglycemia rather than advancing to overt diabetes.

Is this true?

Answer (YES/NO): YES